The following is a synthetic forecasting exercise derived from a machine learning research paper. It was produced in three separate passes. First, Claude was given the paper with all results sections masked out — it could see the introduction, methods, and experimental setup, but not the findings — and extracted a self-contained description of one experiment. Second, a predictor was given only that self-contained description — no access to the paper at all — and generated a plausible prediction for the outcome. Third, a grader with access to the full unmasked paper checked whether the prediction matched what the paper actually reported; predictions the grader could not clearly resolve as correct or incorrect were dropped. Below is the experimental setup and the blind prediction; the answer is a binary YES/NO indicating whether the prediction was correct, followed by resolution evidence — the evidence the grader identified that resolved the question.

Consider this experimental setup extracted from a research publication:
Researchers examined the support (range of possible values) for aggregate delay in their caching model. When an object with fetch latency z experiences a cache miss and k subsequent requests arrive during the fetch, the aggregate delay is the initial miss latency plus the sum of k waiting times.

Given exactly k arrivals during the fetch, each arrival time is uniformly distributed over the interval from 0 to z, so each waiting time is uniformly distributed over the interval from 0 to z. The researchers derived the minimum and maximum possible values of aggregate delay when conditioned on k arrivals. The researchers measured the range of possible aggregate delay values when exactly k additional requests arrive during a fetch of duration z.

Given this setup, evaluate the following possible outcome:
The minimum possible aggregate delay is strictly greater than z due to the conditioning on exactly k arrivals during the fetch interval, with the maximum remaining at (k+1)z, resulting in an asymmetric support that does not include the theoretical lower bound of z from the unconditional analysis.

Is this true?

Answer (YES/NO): NO